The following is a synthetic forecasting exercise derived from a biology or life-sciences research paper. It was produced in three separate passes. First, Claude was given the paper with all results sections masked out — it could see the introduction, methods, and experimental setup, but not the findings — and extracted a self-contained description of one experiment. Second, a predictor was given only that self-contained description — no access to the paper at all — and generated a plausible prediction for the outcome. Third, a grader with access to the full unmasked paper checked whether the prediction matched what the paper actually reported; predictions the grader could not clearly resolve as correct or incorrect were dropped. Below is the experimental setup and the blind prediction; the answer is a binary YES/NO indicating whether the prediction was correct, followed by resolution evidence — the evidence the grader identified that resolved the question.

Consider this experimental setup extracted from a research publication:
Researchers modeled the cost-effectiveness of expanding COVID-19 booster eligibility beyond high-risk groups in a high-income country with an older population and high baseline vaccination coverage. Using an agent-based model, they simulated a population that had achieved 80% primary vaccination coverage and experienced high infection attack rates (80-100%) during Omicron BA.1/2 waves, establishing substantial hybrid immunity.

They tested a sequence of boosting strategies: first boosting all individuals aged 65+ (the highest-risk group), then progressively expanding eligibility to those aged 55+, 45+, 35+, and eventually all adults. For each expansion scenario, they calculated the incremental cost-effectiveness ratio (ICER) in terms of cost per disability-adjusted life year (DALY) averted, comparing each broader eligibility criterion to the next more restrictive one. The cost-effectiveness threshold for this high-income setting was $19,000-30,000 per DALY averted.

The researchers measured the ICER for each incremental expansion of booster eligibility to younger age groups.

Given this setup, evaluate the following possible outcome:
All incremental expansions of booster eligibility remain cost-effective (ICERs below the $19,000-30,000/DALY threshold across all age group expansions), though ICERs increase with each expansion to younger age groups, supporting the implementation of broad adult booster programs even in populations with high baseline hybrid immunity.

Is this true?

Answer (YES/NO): NO